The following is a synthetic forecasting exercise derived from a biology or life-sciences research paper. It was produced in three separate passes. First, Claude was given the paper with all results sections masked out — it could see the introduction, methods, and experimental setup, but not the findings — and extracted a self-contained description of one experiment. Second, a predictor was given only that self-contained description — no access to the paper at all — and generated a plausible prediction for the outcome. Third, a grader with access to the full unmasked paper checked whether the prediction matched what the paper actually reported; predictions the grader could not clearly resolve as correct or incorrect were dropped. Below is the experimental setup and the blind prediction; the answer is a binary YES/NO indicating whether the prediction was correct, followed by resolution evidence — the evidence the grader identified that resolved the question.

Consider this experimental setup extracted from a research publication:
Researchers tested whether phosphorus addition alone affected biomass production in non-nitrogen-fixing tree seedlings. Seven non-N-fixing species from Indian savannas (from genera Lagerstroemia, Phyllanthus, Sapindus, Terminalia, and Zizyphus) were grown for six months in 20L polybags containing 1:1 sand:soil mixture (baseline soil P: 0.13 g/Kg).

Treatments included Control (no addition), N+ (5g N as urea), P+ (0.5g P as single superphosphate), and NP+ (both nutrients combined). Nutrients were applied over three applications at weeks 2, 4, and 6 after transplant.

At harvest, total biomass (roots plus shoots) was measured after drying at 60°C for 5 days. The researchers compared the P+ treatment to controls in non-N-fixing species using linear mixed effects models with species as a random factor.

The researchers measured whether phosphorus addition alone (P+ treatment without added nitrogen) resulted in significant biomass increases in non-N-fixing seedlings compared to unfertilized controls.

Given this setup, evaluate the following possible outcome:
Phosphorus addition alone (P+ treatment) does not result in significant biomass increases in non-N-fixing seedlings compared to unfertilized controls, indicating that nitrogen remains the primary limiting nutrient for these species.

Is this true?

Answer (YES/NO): YES